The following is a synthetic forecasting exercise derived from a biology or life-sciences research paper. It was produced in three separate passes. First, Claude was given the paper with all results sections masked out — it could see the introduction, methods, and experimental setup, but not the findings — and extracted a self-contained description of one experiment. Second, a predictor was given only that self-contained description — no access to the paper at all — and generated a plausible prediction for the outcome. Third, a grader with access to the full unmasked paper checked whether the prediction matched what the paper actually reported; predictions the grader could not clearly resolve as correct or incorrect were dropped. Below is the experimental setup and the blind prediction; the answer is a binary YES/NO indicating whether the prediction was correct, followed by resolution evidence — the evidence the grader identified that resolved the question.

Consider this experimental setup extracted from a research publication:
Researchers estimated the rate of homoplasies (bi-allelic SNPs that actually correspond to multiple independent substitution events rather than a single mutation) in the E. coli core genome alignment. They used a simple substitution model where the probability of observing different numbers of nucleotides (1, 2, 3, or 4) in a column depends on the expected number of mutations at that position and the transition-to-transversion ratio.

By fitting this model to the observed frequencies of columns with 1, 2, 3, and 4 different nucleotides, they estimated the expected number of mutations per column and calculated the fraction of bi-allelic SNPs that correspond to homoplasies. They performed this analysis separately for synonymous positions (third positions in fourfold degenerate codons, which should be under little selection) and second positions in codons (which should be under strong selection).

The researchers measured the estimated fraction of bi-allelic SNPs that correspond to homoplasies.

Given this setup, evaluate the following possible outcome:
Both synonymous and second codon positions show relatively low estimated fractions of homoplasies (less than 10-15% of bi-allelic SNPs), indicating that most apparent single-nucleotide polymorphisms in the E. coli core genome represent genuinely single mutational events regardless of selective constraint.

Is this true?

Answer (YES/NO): YES